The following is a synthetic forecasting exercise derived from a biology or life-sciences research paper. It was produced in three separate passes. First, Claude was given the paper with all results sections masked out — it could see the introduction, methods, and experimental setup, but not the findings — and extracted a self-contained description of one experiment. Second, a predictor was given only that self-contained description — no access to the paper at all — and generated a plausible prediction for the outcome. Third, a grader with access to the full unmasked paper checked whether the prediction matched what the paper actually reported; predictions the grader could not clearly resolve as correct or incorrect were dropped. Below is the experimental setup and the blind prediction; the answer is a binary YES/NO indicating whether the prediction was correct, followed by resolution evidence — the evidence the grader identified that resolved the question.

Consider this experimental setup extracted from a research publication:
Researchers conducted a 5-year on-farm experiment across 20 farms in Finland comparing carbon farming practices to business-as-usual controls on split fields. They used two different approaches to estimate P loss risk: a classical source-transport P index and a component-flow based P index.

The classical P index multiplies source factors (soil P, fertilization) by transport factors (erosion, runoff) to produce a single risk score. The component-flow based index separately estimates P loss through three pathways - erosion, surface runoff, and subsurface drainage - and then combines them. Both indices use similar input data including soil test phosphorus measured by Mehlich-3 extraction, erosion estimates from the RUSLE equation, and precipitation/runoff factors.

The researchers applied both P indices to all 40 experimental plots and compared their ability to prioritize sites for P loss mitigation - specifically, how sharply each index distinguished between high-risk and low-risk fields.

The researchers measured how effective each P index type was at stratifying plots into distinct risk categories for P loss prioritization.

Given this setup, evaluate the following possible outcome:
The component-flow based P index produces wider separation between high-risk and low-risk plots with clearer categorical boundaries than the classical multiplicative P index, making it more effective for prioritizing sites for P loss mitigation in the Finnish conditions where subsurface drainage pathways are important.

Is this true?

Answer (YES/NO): NO